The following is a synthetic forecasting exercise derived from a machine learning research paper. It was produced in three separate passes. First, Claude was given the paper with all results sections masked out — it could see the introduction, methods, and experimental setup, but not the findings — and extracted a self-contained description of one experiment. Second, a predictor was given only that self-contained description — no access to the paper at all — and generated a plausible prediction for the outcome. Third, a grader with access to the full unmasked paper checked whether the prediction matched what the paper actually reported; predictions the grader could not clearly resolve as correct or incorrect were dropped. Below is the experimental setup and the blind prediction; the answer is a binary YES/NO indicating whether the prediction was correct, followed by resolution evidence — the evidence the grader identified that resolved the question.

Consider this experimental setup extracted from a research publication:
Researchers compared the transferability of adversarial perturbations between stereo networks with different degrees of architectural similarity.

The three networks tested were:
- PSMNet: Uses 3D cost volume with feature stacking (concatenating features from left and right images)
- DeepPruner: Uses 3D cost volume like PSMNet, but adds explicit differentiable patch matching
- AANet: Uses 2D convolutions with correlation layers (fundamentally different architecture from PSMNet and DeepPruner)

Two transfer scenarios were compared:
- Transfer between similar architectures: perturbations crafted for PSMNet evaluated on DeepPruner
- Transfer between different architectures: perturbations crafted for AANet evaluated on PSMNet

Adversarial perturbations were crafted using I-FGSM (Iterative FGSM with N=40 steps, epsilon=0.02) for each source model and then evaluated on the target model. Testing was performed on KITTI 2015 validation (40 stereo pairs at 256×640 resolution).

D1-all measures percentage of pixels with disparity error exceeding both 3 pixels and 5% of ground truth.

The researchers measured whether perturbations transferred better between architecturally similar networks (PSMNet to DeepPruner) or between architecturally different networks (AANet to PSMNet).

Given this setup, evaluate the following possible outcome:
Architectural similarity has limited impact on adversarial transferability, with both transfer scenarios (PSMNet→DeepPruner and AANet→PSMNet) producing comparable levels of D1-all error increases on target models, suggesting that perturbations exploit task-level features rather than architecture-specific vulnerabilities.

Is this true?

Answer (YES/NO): NO